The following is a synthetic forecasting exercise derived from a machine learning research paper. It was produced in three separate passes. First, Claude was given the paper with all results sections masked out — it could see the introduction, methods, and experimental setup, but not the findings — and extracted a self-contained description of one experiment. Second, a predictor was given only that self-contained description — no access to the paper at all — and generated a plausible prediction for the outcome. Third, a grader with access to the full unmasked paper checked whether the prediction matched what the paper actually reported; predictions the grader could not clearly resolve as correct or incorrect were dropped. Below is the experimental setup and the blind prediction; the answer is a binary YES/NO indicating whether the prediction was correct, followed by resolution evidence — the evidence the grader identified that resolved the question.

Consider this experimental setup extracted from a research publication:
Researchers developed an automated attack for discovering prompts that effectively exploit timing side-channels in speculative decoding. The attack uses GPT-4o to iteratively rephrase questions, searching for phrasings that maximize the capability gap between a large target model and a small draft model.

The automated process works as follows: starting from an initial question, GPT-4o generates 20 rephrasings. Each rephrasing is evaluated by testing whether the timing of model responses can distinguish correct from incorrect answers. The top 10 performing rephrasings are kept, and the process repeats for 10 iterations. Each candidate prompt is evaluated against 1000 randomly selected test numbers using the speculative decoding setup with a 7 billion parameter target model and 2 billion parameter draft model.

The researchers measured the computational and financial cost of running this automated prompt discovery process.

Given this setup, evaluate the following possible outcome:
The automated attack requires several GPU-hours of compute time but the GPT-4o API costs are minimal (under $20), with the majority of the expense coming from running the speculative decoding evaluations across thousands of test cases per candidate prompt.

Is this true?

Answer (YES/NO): NO